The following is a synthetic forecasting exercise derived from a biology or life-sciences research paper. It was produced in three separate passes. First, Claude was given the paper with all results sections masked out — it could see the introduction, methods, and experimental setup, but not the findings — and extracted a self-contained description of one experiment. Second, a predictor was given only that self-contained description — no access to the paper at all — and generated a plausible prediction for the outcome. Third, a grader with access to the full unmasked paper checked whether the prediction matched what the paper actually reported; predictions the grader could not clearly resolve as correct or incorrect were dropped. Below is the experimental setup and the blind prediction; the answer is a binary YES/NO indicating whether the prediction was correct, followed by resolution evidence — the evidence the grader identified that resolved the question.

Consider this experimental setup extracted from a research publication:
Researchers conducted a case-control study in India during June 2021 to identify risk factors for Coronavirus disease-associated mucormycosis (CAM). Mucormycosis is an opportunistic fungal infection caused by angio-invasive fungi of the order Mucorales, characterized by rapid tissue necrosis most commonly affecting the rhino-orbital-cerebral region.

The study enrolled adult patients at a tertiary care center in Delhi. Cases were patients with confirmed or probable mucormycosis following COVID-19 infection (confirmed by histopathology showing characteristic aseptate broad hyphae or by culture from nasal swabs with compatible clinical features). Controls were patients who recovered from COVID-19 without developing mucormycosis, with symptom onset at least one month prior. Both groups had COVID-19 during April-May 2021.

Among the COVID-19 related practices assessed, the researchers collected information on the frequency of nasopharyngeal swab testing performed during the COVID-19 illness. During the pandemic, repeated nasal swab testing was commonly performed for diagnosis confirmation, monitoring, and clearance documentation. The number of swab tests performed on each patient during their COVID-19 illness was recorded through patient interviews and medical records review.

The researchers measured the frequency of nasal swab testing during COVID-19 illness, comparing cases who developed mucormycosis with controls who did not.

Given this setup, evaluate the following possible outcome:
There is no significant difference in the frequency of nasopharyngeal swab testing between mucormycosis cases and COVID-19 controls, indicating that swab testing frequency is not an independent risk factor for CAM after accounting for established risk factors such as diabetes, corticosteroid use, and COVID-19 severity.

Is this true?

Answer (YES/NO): NO